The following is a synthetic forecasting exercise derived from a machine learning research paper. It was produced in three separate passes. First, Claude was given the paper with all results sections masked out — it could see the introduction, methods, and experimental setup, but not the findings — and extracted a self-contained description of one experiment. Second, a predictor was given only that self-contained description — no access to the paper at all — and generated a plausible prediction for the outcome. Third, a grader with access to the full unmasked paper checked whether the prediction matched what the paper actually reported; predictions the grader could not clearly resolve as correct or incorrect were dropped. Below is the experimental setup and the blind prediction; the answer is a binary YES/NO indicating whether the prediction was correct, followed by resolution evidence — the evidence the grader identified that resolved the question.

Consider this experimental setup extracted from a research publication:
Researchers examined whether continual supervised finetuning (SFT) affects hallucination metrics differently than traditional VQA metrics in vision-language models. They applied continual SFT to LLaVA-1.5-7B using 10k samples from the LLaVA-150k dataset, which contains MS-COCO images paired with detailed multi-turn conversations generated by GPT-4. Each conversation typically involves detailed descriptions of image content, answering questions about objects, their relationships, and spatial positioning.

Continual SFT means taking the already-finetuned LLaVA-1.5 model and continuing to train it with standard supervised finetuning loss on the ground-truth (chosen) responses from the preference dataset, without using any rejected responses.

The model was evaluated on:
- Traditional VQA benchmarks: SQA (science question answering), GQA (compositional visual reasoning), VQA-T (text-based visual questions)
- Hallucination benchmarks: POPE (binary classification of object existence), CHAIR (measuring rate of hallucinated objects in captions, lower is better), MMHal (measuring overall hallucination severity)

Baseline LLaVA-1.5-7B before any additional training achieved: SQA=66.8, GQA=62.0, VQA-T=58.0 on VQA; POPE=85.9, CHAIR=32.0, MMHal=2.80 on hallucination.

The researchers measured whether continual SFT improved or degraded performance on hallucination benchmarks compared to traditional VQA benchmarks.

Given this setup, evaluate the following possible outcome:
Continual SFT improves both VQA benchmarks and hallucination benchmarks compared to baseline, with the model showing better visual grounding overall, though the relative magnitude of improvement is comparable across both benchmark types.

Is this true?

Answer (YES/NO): NO